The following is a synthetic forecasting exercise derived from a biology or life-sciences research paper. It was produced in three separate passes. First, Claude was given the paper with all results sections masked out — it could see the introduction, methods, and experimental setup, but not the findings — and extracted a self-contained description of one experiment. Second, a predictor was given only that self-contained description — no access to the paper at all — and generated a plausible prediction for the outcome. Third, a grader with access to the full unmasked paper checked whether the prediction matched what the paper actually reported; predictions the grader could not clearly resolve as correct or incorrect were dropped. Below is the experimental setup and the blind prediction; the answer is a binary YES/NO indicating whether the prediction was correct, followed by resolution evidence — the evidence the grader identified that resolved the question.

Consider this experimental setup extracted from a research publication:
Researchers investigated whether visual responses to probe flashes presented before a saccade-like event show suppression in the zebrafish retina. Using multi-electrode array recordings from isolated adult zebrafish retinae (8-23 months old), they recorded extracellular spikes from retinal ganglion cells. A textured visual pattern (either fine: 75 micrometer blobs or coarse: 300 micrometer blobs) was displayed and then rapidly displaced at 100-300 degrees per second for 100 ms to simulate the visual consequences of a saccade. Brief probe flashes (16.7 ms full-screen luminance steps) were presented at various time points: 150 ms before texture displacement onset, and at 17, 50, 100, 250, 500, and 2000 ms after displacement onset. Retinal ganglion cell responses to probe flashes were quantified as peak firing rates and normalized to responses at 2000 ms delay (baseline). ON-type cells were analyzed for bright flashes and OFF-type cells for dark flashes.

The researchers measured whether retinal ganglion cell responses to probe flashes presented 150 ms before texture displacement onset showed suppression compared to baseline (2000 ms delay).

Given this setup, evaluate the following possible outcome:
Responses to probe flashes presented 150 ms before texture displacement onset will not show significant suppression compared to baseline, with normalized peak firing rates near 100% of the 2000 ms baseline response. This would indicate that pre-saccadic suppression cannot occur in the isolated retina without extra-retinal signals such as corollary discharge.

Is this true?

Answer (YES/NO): YES